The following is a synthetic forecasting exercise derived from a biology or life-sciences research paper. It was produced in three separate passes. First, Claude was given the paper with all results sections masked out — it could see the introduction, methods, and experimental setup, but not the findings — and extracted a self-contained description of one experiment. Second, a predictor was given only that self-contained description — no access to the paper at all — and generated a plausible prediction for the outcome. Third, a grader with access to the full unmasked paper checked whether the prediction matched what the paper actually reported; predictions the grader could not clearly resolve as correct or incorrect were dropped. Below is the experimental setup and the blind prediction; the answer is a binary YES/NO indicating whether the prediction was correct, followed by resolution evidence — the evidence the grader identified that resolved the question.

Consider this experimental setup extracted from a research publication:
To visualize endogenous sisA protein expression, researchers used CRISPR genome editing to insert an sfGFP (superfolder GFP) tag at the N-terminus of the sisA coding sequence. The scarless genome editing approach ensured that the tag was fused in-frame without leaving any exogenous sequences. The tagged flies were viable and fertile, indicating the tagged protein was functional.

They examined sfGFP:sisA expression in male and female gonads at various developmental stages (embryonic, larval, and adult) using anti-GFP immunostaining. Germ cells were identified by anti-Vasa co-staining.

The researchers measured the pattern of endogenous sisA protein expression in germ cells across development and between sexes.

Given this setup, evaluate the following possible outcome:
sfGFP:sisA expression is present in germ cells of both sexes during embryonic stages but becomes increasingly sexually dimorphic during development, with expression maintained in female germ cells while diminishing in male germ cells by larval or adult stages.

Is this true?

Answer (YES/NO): NO